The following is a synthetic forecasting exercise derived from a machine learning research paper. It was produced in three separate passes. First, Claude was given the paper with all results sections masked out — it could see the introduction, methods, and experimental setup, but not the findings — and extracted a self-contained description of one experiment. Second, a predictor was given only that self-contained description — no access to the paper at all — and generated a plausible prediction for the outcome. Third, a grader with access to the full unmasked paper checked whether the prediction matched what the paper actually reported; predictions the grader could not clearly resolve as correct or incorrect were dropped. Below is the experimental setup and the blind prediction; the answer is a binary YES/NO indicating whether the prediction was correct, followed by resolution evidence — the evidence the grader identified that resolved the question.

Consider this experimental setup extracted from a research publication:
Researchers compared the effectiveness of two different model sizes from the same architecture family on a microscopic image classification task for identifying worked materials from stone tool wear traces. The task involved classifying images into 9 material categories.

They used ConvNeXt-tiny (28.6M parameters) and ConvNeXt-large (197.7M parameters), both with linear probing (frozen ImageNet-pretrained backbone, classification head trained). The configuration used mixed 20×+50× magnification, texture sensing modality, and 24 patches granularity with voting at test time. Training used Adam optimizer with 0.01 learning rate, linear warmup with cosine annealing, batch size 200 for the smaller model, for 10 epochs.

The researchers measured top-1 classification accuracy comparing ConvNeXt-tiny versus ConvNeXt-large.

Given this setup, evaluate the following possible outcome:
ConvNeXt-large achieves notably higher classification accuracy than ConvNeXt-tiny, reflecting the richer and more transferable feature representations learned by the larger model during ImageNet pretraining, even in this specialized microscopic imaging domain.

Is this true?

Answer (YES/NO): YES